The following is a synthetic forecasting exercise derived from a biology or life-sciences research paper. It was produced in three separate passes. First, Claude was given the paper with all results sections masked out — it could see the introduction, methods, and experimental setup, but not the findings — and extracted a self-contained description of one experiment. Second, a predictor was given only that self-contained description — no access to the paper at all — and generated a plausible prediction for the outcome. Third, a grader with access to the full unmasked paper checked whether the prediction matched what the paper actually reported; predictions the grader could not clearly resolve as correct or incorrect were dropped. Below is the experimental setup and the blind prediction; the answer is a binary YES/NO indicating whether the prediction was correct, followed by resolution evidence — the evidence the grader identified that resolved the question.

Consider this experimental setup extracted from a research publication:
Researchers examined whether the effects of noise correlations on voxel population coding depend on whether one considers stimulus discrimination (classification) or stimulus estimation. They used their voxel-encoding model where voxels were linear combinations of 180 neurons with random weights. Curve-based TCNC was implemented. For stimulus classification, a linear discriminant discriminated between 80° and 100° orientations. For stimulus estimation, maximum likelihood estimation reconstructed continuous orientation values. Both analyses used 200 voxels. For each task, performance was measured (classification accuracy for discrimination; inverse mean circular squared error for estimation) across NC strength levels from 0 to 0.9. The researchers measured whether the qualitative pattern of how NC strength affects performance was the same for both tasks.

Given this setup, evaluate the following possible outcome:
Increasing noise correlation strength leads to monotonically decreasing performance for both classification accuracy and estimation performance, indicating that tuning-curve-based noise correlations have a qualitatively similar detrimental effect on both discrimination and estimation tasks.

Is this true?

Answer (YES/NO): NO